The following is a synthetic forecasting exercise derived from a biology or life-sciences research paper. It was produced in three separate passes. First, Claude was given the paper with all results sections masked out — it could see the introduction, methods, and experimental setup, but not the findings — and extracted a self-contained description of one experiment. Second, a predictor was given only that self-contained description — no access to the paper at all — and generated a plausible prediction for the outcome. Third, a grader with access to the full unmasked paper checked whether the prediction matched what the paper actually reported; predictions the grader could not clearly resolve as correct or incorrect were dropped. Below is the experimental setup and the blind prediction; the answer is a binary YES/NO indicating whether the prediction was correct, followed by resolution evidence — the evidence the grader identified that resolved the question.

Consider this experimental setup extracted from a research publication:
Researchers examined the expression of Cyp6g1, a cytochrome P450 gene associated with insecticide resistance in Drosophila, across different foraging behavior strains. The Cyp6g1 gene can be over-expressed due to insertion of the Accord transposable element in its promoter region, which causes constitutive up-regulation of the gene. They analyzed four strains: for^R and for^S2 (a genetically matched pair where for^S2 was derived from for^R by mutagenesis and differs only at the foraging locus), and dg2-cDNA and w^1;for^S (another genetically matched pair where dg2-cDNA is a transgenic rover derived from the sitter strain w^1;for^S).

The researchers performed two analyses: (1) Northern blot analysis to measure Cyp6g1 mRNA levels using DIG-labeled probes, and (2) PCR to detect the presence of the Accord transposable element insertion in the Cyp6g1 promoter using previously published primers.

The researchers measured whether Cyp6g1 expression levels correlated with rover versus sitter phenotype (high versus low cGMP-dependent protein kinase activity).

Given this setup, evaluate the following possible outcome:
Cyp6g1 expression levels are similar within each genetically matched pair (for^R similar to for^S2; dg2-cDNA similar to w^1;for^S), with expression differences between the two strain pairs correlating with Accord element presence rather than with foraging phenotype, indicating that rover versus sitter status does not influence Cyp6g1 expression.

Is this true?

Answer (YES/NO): YES